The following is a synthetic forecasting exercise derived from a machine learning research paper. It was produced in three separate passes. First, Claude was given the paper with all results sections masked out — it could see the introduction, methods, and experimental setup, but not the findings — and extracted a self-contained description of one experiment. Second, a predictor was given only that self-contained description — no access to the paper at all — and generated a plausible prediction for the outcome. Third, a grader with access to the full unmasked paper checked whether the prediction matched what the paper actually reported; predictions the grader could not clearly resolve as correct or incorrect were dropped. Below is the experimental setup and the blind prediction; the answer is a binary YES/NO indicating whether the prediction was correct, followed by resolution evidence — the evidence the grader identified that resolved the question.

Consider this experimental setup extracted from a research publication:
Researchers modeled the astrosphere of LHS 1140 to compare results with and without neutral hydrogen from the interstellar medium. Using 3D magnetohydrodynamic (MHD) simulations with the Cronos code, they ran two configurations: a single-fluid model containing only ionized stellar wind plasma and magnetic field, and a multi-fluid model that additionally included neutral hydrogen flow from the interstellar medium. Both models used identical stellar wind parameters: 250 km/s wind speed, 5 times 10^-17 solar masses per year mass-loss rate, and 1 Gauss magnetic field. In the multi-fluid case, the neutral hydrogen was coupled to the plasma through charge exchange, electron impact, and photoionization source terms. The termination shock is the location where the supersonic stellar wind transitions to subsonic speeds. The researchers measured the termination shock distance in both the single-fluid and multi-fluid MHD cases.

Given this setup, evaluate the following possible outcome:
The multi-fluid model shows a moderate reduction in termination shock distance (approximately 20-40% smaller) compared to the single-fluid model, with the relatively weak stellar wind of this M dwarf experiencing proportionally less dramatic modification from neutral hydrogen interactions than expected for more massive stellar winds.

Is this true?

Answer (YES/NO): NO